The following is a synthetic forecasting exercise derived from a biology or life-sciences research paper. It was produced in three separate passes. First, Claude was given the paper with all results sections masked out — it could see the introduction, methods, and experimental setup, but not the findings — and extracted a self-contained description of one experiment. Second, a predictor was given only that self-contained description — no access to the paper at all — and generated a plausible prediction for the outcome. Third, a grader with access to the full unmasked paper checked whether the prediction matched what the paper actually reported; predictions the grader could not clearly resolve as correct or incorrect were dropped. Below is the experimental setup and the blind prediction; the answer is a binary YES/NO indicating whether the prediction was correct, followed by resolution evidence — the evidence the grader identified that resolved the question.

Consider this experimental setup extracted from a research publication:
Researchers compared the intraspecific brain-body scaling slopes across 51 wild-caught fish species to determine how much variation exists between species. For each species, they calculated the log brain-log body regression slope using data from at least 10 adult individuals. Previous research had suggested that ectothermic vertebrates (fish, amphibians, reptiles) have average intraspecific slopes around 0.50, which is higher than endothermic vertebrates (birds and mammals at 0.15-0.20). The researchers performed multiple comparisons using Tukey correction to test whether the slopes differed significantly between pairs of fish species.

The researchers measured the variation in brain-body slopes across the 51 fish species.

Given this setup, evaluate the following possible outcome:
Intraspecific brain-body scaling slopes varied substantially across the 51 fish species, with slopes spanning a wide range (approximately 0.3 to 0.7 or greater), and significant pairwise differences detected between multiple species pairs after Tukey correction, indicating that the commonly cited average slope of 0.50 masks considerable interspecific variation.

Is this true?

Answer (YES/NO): YES